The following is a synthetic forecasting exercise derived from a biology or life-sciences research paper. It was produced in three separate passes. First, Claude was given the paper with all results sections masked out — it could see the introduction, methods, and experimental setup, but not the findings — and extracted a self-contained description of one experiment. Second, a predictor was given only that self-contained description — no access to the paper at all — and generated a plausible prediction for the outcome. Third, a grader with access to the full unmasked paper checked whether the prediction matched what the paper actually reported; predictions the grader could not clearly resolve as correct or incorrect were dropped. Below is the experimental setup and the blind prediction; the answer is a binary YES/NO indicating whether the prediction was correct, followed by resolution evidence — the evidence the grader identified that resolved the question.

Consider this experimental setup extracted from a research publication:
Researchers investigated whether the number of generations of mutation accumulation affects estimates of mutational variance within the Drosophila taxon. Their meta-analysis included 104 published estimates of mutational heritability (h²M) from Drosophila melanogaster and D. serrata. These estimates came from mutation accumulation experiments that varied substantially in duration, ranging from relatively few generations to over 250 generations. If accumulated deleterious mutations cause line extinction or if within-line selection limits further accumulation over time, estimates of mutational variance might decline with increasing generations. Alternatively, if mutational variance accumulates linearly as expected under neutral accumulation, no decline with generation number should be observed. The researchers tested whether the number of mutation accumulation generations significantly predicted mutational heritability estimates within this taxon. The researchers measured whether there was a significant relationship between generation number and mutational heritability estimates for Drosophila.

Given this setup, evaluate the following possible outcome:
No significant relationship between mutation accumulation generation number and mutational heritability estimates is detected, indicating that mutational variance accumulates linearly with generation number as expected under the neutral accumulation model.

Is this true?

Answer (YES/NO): NO